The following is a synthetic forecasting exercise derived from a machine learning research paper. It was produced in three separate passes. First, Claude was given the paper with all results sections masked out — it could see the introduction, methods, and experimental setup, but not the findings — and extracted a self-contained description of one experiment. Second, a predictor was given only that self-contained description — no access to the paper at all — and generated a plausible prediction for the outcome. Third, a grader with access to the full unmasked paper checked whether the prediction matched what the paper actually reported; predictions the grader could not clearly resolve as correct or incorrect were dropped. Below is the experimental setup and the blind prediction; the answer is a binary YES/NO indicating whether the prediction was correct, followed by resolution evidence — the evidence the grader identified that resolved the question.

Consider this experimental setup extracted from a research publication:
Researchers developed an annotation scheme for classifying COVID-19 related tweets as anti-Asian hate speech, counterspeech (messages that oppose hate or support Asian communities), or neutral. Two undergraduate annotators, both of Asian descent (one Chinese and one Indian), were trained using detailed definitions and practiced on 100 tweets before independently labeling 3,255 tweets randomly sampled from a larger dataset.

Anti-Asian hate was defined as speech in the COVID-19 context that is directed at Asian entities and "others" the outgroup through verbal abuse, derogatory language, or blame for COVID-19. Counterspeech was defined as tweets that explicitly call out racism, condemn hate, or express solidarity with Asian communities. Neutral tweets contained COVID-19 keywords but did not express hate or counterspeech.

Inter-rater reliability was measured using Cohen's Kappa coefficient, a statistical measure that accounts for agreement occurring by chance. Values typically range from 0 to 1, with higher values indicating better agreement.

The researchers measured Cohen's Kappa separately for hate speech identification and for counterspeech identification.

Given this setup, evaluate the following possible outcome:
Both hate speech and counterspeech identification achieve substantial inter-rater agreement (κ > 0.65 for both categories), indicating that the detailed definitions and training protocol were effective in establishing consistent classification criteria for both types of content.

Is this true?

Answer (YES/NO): NO